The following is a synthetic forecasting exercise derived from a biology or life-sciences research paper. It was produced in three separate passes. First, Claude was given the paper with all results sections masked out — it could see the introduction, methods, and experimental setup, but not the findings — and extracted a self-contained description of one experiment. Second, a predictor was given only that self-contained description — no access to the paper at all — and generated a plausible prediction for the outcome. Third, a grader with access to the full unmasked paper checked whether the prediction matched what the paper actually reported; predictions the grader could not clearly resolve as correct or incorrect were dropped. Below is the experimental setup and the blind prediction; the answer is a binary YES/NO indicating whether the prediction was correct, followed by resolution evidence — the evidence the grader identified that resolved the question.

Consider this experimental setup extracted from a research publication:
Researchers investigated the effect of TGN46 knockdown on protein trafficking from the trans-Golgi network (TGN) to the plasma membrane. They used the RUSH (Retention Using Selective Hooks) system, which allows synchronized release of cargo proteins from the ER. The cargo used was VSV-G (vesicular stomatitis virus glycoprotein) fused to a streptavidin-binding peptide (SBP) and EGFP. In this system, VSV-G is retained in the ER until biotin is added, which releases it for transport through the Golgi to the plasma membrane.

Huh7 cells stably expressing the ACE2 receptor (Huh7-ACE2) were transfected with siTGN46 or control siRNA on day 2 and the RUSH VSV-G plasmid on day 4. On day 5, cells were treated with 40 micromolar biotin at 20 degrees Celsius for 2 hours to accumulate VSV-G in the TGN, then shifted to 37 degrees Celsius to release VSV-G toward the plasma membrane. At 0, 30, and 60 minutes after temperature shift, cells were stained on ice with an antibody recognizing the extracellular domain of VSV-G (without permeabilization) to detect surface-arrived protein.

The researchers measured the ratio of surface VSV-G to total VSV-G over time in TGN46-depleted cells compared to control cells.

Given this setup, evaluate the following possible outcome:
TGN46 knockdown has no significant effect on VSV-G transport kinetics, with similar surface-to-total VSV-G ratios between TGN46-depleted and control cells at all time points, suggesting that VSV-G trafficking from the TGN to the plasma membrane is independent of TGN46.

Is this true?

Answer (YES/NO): NO